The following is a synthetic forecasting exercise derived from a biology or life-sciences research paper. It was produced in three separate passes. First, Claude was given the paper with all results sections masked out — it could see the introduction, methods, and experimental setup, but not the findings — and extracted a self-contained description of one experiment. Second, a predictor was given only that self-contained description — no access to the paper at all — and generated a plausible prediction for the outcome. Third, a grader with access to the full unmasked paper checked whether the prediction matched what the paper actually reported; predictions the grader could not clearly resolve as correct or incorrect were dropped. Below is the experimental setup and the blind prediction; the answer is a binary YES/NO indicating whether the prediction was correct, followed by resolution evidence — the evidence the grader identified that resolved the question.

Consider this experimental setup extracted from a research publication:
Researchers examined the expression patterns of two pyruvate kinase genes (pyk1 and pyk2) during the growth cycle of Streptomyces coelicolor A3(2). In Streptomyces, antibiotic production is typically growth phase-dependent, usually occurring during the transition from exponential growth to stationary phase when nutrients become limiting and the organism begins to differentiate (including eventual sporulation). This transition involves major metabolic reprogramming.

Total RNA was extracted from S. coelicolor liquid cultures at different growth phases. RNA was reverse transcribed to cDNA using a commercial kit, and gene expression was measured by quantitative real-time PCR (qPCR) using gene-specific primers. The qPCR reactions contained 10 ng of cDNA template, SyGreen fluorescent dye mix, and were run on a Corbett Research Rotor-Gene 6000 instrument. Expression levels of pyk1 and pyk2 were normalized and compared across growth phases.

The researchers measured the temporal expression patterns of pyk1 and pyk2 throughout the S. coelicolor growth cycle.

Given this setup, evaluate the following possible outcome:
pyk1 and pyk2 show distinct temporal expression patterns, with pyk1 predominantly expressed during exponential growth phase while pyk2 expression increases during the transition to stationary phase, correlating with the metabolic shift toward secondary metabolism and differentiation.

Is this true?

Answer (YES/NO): NO